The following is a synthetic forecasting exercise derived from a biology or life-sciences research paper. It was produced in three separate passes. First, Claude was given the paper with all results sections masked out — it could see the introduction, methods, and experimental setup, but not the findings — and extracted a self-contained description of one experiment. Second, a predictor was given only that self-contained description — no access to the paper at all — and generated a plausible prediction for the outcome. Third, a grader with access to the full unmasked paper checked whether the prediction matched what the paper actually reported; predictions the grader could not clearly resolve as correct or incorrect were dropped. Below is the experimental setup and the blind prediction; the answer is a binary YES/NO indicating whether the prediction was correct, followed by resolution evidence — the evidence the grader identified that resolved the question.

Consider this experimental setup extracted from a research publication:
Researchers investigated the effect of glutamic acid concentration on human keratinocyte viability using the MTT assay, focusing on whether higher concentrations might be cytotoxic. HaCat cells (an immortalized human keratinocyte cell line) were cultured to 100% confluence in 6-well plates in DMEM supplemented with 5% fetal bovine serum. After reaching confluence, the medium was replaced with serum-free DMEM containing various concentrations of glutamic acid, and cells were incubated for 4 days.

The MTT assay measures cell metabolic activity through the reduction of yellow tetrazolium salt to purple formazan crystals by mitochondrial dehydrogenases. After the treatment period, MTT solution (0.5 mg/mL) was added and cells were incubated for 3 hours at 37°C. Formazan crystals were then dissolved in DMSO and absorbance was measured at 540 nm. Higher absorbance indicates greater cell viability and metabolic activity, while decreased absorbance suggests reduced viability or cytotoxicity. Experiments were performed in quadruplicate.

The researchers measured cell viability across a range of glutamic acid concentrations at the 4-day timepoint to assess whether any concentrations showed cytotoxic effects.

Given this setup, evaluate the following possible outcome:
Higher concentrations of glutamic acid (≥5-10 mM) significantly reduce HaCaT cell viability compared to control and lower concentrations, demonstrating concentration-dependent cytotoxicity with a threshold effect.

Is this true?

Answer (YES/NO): NO